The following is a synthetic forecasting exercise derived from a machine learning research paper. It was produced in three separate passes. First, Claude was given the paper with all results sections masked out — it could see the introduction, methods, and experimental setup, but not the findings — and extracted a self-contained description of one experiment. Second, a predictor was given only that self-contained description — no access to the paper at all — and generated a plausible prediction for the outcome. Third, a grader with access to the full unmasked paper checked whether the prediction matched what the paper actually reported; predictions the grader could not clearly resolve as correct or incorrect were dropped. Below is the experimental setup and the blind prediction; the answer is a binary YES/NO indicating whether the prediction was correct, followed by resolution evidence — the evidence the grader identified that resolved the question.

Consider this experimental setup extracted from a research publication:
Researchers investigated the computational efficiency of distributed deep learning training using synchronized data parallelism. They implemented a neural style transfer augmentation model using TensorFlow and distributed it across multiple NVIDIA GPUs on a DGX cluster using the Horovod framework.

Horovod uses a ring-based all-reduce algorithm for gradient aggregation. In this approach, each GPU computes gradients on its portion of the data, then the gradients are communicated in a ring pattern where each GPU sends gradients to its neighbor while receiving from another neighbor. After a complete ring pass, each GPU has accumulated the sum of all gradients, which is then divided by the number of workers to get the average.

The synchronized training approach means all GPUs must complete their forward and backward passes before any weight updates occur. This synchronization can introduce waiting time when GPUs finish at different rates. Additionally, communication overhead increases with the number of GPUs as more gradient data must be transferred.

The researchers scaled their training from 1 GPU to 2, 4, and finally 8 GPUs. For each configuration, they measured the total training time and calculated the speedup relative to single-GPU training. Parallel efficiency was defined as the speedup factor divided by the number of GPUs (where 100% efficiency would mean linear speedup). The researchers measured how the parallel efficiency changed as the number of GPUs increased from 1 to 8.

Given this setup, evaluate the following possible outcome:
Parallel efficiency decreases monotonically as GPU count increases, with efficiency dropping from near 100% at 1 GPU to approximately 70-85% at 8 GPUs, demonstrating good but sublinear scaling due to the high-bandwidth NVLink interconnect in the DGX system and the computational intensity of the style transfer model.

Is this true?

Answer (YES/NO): NO